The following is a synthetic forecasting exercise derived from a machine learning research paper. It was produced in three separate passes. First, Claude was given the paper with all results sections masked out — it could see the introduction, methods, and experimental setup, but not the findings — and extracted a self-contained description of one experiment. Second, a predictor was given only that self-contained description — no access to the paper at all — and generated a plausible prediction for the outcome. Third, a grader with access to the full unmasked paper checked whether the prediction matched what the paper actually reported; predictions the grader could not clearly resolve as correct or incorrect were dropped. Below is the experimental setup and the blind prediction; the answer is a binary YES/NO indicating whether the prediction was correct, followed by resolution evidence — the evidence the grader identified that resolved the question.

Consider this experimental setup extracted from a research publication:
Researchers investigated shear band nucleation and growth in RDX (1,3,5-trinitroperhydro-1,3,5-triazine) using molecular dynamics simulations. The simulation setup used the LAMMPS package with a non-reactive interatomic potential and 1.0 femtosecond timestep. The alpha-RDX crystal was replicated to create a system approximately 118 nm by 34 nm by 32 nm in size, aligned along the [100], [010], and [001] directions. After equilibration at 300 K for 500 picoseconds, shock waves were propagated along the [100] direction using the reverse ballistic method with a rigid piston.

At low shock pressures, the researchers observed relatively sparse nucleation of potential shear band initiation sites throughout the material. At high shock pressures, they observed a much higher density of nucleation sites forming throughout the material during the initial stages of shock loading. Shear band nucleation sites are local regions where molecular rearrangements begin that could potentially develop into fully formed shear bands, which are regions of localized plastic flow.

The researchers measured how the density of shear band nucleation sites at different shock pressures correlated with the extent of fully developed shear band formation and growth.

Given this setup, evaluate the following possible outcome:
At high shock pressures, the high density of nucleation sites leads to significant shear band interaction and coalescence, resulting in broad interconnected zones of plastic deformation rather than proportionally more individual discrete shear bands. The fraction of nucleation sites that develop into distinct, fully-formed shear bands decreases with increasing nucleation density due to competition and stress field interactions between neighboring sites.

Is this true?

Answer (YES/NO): NO